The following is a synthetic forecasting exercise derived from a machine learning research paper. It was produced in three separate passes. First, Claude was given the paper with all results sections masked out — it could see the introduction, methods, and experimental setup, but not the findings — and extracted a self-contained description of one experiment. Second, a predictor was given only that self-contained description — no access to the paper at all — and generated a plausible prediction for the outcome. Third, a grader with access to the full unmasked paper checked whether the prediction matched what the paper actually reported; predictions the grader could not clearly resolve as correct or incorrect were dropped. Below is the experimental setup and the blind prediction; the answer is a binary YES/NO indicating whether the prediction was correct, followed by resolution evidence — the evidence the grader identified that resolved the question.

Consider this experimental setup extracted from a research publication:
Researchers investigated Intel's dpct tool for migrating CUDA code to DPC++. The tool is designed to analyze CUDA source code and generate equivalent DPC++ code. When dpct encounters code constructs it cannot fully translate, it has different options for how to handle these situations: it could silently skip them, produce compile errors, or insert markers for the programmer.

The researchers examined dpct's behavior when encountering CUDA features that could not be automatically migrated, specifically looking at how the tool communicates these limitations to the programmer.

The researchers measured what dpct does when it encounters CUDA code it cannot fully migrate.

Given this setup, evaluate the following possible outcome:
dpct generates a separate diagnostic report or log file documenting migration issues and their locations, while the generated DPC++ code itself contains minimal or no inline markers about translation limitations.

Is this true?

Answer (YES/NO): NO